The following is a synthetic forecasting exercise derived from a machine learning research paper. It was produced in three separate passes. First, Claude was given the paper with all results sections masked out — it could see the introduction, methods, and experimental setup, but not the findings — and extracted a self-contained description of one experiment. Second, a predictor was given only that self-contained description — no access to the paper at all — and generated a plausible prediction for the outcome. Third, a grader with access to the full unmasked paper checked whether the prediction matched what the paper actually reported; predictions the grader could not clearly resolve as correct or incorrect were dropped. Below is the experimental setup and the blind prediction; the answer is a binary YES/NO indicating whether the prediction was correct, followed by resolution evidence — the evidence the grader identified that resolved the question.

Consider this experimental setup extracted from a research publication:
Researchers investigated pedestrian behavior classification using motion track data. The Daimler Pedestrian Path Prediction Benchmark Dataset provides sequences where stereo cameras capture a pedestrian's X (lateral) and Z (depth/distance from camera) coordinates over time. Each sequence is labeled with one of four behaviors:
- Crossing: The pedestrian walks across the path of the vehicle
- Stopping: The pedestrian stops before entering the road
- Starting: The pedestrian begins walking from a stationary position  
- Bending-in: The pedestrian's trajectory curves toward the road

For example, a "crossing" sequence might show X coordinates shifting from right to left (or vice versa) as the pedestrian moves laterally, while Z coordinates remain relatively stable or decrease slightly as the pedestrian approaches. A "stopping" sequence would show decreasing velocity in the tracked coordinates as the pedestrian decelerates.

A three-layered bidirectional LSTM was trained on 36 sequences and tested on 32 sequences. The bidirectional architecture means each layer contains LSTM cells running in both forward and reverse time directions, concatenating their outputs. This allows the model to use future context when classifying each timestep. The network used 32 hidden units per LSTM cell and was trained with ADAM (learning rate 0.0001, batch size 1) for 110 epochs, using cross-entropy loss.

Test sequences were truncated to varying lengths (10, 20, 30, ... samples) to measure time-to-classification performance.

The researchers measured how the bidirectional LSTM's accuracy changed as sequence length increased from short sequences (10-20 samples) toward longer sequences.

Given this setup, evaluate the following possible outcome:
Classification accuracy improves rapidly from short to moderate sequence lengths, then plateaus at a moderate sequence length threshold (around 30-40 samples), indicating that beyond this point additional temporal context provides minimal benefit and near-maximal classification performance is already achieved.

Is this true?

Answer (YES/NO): NO